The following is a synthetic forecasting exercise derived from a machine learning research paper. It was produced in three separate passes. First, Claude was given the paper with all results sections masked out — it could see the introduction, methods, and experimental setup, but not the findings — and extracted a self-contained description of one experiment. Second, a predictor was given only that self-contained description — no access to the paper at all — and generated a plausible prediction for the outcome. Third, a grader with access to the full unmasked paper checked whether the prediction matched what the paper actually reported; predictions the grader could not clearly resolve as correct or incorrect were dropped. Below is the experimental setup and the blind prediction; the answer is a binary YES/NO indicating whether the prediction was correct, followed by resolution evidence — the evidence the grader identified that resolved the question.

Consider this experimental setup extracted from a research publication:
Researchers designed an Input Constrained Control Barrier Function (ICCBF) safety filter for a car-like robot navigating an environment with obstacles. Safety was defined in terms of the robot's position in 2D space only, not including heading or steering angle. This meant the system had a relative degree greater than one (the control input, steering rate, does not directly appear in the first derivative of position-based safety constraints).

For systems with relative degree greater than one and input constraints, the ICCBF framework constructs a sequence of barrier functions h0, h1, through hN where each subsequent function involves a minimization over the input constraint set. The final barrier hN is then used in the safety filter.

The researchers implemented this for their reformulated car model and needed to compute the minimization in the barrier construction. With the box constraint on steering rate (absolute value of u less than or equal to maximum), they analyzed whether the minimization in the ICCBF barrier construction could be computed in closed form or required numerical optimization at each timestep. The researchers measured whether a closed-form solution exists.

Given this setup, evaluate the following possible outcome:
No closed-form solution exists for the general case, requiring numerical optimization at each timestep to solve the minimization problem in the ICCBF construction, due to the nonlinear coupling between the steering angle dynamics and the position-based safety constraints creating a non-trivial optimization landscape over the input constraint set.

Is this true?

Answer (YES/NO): NO